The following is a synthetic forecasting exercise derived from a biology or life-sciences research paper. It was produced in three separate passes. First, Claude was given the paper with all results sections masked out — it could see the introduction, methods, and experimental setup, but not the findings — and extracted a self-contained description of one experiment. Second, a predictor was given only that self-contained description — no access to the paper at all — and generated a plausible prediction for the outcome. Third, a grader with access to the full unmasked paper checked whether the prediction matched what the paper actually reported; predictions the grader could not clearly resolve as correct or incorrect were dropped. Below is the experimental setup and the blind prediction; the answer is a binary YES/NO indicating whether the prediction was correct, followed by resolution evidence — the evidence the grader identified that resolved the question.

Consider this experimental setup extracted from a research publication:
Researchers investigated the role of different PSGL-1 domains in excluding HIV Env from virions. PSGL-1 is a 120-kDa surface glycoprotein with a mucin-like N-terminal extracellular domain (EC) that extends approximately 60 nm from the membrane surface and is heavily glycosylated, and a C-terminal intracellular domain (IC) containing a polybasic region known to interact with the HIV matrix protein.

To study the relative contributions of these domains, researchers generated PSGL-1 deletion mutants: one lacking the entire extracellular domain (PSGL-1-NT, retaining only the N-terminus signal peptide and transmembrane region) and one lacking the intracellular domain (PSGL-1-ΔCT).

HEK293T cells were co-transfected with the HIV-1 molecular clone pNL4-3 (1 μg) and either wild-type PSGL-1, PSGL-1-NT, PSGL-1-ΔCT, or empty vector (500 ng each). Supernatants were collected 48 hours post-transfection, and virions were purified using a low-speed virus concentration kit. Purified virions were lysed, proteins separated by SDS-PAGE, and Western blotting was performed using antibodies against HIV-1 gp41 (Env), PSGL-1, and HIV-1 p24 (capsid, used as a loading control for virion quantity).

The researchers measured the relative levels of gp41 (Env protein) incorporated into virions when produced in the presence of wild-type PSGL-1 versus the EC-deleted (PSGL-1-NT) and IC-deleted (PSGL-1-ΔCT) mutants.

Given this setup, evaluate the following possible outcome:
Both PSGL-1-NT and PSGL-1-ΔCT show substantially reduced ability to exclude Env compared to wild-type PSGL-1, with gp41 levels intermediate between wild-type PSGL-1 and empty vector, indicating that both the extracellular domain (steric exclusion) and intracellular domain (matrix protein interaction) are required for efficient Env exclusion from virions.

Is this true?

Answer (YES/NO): NO